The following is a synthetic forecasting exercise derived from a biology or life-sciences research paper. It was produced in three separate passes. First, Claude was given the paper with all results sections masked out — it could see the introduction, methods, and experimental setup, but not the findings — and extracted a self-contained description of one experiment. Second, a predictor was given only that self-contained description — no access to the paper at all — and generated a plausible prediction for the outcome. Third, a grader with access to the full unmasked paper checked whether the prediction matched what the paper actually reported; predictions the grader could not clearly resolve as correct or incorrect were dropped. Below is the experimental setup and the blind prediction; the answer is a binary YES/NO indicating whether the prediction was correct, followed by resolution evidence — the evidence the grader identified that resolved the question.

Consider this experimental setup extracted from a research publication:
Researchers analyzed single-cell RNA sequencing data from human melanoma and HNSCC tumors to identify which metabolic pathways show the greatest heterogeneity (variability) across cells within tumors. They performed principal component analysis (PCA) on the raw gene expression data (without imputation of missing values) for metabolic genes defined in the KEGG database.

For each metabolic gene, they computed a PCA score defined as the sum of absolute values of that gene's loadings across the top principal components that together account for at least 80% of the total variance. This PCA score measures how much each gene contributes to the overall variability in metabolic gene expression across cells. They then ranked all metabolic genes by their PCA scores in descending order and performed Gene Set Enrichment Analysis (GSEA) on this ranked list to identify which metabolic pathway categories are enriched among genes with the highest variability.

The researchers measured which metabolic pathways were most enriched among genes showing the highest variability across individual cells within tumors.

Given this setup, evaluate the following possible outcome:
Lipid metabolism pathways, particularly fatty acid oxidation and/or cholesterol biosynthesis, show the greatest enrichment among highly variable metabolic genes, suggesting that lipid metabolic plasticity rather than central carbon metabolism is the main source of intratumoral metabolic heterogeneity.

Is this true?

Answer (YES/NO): NO